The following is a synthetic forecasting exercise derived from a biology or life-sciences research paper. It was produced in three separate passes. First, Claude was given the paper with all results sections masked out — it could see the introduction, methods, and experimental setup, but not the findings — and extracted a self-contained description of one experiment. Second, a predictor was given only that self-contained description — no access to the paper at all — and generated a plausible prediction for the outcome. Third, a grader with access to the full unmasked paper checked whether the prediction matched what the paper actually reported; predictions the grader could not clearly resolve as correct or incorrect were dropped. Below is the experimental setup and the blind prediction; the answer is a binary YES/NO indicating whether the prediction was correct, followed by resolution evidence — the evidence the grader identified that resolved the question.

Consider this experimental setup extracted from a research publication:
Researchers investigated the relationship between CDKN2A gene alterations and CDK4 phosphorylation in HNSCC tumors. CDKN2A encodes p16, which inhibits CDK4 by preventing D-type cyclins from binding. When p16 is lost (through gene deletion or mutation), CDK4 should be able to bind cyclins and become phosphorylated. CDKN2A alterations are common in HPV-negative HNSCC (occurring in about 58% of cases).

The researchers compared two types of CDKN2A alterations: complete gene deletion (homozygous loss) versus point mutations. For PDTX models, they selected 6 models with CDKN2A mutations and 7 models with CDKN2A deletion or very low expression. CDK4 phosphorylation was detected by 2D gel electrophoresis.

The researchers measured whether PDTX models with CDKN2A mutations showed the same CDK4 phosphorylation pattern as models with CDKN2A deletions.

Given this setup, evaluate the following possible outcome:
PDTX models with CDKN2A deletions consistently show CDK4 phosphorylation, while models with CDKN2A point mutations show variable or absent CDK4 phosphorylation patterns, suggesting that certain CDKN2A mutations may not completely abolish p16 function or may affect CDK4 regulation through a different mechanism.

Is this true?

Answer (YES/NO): NO